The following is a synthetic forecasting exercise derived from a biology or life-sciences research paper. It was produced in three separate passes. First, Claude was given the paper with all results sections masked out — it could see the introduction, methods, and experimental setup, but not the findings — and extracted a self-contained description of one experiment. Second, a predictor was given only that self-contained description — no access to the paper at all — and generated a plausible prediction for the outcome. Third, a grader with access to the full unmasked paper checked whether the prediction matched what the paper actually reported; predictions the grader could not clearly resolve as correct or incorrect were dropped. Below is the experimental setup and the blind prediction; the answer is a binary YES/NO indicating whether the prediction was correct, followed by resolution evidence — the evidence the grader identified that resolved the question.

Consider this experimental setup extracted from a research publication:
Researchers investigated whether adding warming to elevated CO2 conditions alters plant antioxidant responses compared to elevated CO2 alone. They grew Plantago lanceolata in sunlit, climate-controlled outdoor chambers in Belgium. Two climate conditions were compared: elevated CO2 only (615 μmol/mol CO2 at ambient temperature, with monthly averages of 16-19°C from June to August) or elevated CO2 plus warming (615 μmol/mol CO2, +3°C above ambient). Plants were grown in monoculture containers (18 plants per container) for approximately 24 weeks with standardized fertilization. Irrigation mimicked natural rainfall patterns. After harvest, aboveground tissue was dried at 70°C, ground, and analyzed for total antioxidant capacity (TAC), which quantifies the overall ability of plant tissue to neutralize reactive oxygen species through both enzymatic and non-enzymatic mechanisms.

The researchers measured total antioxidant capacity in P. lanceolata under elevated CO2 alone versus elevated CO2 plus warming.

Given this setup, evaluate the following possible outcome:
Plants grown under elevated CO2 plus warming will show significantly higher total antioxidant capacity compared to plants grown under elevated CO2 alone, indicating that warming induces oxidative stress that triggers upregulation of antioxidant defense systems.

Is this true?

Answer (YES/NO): NO